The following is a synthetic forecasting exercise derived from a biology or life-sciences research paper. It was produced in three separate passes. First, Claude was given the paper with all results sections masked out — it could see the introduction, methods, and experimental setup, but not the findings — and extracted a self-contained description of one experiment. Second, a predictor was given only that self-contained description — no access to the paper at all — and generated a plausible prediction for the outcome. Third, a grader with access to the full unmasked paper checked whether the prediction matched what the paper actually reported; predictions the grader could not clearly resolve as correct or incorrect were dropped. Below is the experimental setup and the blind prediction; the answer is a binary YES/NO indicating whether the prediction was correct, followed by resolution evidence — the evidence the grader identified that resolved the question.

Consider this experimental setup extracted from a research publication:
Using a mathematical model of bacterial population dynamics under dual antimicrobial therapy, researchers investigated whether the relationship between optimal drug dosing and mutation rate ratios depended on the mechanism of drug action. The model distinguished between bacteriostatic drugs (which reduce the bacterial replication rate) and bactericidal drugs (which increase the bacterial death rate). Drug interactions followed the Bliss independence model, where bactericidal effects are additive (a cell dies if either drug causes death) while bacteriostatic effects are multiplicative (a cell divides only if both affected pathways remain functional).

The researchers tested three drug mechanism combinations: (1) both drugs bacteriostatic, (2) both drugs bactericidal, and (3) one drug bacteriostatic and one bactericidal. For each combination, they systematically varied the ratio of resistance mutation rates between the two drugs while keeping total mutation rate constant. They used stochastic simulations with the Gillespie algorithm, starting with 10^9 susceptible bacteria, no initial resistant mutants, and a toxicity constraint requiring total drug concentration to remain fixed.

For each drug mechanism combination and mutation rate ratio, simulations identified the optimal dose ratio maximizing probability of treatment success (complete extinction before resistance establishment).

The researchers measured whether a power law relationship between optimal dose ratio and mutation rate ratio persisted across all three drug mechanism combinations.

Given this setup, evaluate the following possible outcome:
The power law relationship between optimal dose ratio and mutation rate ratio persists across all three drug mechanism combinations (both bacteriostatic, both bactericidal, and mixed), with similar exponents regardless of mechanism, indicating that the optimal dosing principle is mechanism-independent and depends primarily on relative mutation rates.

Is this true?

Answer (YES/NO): NO